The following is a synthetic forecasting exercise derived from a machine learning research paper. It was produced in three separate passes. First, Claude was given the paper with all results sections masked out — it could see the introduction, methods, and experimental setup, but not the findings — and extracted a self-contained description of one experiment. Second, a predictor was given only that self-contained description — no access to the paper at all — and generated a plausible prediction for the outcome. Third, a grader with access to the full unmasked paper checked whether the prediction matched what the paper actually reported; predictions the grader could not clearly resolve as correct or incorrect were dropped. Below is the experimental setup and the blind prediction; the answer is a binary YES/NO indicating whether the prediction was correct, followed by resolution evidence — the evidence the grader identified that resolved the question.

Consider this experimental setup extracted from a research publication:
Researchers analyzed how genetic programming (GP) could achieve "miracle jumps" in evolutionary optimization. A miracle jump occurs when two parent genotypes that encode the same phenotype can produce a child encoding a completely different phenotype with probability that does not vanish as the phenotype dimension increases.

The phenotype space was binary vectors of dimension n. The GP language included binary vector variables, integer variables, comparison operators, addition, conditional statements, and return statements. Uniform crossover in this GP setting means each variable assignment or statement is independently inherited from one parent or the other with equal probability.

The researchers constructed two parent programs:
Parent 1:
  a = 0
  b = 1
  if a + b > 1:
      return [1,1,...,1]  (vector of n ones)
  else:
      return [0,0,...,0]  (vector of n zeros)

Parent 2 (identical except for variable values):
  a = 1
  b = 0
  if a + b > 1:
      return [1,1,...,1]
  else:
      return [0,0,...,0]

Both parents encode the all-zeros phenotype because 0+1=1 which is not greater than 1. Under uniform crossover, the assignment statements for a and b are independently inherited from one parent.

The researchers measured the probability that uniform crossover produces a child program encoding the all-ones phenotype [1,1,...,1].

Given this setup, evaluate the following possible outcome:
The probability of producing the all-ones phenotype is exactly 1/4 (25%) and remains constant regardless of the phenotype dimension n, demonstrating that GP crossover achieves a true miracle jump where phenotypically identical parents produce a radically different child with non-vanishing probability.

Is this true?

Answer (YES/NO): YES